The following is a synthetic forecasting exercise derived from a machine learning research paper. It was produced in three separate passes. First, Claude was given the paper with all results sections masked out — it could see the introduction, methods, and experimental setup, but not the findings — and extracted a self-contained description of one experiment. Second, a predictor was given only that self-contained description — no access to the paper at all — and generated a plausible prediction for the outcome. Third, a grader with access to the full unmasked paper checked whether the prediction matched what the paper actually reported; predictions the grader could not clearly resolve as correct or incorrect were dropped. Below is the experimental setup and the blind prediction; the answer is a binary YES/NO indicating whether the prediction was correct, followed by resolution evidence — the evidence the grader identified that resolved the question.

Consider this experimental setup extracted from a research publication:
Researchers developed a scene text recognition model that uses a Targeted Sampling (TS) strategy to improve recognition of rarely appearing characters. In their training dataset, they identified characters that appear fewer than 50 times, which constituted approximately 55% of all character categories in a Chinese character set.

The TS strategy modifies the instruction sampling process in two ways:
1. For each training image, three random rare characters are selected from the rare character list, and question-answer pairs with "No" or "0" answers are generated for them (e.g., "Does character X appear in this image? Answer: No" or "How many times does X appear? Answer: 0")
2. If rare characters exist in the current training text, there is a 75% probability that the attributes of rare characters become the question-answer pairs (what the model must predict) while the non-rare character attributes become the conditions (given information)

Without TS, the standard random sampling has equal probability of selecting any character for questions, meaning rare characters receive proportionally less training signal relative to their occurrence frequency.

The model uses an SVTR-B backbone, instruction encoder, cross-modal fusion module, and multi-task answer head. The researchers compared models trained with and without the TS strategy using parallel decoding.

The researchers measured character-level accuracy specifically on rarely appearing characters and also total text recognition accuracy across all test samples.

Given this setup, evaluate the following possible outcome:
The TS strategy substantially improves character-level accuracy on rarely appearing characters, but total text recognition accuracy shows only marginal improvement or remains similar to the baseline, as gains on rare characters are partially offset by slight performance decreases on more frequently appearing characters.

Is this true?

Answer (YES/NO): NO